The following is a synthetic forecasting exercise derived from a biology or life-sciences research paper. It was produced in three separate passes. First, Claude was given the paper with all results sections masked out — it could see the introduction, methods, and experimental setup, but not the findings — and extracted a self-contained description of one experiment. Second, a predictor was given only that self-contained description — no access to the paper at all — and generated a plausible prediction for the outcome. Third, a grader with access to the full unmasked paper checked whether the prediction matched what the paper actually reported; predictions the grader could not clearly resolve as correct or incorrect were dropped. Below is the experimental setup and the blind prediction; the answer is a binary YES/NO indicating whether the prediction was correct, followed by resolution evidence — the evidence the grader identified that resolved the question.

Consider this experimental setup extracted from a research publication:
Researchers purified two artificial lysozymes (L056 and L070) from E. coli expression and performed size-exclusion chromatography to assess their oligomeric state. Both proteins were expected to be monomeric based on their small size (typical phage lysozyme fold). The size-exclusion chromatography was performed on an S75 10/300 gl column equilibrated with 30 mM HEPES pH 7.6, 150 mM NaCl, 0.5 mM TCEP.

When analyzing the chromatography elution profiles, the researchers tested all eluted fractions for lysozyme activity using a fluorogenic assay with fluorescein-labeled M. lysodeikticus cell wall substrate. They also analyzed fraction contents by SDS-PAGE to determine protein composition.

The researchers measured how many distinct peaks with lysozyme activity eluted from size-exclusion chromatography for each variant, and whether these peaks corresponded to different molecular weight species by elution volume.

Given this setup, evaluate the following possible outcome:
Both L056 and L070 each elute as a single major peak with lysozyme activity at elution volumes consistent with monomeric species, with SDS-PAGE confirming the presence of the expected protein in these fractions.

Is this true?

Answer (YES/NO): NO